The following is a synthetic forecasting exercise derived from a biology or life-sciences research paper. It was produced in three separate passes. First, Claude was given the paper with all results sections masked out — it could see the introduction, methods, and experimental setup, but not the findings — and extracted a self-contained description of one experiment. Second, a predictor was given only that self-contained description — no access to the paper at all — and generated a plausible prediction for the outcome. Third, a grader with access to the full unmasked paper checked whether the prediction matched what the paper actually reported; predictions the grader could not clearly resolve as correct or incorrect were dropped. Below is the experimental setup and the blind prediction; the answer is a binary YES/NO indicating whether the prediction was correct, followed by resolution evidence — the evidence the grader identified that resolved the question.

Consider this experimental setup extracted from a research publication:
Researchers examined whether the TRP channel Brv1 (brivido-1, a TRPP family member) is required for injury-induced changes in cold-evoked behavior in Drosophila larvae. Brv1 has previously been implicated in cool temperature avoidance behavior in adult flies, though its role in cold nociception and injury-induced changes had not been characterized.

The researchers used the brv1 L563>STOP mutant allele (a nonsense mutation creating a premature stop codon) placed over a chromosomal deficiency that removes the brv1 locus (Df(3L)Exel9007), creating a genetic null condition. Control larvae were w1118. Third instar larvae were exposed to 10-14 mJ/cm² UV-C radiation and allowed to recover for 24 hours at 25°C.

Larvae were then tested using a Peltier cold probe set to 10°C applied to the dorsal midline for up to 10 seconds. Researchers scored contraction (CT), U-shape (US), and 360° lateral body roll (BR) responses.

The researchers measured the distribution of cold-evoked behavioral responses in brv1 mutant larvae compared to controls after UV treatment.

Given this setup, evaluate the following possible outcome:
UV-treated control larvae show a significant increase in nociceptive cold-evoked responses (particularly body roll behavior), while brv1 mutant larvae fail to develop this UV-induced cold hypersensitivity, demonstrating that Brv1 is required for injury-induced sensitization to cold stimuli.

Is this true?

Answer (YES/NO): YES